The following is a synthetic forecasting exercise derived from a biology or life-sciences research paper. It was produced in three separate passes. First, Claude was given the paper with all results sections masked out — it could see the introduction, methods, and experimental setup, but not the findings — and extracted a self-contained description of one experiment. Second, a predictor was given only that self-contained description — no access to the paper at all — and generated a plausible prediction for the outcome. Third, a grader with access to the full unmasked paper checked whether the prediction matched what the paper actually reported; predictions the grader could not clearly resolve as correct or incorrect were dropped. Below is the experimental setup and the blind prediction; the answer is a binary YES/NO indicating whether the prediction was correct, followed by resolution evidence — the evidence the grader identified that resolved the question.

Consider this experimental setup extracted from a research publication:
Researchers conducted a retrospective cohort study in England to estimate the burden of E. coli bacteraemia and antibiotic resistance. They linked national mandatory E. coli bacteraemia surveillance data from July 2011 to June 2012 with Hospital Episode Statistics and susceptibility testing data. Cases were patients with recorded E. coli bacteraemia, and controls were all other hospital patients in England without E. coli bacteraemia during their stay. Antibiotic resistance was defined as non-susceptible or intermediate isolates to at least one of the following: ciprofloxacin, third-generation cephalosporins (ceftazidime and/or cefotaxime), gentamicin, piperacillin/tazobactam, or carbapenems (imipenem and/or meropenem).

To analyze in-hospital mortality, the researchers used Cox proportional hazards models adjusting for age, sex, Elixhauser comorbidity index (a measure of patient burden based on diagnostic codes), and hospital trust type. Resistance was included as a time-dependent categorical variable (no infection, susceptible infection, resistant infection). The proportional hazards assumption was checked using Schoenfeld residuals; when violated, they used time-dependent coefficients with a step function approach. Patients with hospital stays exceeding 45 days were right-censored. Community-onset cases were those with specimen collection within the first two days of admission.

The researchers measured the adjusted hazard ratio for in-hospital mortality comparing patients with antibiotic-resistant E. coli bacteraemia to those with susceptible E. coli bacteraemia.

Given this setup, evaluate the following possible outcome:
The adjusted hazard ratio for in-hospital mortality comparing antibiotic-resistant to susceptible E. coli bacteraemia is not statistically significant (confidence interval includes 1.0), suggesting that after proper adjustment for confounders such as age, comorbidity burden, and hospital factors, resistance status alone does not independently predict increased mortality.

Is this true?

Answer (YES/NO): YES